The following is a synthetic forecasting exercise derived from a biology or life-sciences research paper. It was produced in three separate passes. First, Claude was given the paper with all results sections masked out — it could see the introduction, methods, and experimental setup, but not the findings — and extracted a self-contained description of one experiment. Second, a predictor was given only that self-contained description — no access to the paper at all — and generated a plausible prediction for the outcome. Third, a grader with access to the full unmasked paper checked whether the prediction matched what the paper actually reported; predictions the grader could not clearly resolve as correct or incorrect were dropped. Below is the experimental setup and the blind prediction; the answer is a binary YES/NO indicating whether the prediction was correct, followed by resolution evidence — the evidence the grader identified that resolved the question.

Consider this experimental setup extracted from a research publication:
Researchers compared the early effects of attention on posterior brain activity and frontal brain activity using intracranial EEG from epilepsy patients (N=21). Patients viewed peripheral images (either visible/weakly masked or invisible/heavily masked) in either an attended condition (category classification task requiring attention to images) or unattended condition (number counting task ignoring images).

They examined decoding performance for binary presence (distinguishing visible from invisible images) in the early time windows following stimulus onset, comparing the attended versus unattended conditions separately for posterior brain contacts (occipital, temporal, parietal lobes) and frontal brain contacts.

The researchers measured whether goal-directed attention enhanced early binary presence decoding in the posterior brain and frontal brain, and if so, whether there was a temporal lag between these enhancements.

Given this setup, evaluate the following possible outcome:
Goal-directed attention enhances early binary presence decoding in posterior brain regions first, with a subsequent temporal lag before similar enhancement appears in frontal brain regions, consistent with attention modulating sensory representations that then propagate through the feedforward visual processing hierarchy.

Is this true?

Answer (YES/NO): YES